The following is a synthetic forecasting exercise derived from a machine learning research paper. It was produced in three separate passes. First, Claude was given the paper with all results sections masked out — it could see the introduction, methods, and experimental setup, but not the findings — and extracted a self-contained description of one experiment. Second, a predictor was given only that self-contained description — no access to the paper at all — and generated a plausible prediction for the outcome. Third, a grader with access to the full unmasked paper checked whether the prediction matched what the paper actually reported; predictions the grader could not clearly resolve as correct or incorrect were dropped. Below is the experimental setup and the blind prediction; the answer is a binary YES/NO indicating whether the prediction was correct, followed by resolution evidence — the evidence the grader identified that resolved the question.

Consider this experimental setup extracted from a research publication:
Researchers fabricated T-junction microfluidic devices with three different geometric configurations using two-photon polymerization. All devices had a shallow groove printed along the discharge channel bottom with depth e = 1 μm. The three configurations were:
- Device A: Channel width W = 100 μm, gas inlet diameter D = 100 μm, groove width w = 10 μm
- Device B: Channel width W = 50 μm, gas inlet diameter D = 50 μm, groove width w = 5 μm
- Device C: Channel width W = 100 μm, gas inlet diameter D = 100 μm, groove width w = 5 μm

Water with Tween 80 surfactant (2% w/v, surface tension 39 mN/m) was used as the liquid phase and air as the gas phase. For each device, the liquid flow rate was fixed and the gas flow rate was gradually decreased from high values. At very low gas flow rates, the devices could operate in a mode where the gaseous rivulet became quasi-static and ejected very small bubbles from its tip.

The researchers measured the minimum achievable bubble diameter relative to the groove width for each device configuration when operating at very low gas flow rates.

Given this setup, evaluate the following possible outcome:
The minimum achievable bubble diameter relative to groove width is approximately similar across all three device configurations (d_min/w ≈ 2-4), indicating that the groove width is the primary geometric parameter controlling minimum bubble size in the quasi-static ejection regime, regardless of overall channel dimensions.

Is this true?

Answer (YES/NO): NO